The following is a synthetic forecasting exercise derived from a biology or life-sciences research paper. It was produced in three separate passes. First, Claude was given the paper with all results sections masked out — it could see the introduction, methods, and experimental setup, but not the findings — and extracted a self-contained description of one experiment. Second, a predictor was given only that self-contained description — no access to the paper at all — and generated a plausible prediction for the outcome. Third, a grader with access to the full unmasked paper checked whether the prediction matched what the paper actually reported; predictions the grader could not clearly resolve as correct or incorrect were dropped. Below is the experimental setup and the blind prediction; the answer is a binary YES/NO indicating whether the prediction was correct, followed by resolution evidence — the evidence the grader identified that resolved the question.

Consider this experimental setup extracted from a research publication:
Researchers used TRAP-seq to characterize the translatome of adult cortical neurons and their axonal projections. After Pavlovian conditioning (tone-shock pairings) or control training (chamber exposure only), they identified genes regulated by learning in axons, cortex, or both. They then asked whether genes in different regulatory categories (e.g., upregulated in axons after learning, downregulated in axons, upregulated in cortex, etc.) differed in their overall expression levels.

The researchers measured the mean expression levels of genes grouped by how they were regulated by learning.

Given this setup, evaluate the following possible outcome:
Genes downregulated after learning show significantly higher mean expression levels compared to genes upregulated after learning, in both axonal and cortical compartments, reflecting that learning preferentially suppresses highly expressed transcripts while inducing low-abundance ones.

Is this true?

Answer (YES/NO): NO